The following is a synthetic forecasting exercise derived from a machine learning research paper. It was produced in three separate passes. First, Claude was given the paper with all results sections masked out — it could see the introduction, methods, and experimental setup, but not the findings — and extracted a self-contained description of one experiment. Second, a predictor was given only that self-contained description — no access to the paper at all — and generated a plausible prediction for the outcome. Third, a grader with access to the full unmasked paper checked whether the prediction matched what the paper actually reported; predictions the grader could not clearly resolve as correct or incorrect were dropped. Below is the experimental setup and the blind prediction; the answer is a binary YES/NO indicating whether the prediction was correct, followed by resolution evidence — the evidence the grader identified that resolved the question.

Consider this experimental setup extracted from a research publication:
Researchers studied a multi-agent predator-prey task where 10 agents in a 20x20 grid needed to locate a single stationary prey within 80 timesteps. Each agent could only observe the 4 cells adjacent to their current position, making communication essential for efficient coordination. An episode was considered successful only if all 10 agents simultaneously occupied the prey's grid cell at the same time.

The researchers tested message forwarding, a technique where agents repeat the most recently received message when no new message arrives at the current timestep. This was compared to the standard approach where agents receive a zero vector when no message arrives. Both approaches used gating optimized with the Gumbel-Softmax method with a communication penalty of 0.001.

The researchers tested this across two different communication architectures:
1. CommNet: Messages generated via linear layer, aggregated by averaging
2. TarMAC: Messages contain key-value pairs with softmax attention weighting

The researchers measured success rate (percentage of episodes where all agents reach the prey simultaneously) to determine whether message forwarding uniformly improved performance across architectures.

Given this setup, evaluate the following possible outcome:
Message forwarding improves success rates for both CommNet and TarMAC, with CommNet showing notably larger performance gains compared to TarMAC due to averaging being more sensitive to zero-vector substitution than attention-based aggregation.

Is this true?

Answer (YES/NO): NO